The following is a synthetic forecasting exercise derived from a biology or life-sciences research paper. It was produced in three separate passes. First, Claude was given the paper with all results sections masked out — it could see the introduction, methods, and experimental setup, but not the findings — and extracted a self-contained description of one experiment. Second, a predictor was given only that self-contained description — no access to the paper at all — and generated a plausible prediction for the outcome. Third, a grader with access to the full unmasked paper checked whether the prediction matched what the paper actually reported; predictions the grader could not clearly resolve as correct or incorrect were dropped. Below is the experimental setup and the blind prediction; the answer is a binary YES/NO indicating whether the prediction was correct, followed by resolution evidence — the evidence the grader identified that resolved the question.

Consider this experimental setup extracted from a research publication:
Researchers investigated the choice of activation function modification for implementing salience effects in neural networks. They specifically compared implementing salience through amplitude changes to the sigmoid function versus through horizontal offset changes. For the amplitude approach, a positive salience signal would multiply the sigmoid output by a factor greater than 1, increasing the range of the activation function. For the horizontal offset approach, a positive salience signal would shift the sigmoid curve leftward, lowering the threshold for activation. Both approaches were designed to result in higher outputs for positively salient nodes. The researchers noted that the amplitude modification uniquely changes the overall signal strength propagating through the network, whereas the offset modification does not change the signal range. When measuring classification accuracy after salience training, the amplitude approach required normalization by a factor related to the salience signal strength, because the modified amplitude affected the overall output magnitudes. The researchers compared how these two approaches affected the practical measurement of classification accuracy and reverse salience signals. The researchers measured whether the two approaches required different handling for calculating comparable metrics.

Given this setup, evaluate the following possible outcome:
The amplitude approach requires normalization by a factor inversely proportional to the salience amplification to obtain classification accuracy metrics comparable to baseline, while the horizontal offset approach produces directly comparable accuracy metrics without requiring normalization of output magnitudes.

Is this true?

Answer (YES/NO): YES